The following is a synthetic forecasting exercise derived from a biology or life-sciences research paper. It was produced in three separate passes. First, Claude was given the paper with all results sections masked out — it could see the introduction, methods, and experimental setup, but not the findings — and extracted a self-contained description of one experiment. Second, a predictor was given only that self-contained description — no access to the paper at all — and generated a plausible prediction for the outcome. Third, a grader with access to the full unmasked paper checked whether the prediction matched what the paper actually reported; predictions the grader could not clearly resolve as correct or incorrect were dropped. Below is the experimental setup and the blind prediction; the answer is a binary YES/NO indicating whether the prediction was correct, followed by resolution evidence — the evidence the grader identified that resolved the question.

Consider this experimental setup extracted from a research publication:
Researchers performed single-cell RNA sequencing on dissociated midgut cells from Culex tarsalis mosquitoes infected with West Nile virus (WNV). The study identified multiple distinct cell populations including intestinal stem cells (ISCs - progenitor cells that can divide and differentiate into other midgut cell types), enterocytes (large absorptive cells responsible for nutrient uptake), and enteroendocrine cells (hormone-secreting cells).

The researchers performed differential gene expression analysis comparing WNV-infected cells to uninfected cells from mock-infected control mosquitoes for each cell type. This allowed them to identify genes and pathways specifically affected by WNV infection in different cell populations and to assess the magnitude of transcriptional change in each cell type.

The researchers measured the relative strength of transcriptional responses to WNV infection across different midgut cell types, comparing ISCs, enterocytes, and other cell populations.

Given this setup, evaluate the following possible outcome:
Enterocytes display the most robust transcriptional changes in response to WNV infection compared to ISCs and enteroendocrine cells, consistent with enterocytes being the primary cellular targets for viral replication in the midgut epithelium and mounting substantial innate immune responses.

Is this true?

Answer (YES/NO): NO